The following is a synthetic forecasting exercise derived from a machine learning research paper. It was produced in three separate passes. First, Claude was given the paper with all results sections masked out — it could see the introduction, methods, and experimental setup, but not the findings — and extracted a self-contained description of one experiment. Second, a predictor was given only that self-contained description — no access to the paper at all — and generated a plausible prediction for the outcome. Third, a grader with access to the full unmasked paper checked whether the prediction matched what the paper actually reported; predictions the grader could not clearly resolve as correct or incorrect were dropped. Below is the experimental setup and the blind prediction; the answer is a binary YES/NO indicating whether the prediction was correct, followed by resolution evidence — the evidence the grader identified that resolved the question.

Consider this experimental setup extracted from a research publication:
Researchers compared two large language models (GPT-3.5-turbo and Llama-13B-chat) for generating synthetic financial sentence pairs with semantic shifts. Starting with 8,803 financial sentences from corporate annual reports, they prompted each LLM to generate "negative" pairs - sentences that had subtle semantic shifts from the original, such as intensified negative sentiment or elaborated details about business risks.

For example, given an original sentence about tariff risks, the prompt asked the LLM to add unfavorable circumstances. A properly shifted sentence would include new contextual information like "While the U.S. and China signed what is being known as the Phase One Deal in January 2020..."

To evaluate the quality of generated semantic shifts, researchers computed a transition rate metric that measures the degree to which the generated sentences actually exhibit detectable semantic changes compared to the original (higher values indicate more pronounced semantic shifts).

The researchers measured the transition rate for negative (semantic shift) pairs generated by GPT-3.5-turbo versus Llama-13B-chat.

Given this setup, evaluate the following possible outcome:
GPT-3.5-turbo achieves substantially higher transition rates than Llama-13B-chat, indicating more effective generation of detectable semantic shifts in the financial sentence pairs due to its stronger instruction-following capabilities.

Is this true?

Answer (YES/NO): YES